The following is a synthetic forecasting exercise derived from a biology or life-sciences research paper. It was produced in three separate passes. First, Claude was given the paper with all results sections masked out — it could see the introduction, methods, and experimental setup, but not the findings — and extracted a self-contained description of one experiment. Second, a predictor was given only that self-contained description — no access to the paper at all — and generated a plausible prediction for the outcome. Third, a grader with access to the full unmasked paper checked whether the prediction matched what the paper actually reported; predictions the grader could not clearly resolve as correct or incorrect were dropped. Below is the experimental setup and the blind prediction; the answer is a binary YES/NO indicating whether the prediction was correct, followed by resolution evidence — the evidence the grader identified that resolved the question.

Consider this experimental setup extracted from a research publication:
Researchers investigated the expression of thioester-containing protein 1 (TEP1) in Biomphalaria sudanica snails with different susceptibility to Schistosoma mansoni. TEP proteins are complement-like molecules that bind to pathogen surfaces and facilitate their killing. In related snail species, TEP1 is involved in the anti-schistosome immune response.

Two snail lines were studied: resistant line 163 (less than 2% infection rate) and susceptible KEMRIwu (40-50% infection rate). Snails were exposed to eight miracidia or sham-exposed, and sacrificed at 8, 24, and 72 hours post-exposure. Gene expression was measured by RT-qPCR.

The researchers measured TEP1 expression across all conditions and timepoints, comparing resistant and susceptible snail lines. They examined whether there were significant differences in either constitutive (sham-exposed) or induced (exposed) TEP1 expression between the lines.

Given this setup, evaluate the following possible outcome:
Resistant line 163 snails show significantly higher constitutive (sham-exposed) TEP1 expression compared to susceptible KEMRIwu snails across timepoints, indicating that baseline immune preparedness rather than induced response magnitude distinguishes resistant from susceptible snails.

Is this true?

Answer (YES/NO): NO